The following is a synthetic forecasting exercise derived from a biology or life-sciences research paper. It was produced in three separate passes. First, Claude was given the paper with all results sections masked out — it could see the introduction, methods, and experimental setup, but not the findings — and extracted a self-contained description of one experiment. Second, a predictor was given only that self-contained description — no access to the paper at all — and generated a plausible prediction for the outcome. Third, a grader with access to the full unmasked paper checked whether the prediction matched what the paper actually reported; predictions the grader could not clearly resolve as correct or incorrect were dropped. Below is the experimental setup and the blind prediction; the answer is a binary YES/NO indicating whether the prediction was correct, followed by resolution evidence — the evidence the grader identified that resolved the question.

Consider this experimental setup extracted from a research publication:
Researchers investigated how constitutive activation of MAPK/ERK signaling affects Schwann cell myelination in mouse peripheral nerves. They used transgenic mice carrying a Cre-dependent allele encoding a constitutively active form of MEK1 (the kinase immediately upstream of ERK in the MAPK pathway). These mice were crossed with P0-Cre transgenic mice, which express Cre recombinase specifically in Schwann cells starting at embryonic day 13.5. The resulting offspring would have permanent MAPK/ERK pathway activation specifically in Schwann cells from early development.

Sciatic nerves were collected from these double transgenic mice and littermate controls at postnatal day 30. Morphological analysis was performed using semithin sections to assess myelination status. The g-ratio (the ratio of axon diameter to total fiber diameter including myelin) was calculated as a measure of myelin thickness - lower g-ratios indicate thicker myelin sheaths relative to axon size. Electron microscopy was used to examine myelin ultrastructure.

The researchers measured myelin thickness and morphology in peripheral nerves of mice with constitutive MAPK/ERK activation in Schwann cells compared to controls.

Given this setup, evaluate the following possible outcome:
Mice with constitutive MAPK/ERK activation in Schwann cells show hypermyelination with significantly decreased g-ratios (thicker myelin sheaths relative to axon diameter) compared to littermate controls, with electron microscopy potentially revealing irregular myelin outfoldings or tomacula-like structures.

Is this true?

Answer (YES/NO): NO